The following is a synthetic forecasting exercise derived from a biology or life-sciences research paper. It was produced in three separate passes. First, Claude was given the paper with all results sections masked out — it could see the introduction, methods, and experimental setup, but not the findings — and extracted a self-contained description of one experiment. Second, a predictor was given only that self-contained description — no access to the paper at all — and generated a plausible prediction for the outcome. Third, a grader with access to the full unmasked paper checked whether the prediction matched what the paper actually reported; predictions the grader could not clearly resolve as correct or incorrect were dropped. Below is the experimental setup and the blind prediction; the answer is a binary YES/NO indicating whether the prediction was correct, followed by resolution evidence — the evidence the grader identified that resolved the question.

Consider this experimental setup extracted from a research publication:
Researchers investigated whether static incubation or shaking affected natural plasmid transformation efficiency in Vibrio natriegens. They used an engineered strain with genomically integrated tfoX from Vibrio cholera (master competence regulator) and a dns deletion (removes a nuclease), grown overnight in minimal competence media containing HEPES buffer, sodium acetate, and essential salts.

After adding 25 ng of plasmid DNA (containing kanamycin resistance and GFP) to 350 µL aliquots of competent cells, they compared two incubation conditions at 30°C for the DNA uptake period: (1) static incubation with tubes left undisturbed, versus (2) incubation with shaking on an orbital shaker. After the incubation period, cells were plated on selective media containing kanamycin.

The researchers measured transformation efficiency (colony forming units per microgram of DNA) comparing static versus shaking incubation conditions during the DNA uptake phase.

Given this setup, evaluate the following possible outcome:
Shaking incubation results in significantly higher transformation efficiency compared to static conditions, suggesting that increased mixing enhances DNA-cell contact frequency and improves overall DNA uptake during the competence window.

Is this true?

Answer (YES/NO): NO